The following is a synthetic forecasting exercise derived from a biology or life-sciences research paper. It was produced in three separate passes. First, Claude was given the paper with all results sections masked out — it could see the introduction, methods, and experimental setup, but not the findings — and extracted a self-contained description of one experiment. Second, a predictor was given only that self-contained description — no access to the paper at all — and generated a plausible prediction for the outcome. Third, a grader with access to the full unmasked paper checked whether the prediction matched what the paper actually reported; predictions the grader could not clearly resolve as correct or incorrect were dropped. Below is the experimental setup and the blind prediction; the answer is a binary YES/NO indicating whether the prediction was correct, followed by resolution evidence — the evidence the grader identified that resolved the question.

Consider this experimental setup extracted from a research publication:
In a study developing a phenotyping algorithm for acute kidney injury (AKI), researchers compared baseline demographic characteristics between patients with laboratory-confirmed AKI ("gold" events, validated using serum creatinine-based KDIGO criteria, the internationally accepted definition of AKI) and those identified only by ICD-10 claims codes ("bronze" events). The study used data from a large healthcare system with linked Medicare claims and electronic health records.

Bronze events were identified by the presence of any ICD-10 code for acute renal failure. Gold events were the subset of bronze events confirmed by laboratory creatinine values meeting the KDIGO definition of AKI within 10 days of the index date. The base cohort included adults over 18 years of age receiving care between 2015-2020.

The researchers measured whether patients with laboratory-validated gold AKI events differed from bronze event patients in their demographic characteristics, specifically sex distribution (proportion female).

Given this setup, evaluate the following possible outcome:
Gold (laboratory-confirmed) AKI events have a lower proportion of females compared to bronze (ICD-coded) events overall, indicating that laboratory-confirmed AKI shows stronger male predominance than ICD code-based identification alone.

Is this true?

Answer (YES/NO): YES